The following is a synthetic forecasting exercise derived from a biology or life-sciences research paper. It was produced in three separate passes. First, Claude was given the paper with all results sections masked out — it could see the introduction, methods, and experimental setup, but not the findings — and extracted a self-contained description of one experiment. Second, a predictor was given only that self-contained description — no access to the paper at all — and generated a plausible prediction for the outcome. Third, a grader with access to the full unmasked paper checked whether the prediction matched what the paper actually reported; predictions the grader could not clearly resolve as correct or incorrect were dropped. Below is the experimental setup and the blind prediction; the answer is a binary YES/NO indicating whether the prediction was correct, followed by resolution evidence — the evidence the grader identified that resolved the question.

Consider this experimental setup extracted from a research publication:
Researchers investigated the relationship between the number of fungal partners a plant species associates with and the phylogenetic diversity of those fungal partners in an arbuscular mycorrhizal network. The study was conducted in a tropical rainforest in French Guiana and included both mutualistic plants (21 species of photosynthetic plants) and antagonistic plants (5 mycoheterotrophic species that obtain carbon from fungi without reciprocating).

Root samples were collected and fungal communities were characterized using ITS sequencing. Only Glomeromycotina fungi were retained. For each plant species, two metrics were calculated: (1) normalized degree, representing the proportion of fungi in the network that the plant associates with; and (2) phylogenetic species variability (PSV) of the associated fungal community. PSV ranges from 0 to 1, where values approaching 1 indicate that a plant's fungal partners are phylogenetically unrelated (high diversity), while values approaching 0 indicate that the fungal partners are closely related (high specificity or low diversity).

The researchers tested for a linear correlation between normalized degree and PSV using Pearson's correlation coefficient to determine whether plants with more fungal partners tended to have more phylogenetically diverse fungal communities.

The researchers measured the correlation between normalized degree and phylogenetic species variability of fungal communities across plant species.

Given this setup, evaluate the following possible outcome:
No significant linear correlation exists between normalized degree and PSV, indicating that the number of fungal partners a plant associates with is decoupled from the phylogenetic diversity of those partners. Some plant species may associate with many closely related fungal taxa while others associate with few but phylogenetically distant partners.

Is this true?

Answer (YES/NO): NO